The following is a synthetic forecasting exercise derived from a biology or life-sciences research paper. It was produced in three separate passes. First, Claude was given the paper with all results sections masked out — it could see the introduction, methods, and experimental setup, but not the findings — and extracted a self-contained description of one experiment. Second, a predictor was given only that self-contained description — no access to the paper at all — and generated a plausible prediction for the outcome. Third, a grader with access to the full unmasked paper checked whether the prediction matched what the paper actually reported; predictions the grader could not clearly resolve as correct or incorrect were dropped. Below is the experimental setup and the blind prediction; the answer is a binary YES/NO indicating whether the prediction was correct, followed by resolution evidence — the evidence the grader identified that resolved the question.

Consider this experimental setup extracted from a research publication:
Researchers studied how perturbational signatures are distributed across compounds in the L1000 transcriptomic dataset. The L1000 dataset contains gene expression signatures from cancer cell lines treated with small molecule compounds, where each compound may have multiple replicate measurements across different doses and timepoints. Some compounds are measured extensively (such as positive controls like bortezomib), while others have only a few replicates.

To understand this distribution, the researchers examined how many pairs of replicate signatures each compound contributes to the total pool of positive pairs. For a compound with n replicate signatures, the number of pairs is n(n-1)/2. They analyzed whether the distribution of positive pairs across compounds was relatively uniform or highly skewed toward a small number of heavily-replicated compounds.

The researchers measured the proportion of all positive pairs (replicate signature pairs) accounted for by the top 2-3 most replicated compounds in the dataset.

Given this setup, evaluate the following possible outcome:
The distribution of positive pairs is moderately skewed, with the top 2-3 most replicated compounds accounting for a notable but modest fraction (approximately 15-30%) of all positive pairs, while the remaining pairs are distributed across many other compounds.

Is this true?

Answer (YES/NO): NO